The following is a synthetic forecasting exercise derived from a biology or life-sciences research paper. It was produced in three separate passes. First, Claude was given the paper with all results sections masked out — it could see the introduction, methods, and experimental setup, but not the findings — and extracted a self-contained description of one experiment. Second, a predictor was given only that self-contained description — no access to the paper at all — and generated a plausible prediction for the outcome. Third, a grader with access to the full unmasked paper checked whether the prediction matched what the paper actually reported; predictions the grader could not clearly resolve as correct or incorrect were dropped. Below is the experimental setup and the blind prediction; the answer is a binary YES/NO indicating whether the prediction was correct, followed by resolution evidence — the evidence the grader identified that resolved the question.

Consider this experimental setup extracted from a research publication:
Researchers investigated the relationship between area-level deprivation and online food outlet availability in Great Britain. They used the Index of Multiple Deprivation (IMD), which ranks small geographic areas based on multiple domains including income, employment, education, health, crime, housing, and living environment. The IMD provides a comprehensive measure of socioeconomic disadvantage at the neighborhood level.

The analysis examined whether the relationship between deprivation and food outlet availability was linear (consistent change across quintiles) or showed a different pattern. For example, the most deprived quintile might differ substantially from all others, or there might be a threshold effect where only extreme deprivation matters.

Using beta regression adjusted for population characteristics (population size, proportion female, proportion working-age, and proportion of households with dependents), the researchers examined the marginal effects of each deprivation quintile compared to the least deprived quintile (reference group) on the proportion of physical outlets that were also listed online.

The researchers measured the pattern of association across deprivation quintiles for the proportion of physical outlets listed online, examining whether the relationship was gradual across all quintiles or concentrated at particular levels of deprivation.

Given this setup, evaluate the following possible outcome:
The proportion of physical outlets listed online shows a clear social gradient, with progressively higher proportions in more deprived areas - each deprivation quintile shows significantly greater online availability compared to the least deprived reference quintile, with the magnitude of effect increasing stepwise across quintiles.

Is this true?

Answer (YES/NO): NO